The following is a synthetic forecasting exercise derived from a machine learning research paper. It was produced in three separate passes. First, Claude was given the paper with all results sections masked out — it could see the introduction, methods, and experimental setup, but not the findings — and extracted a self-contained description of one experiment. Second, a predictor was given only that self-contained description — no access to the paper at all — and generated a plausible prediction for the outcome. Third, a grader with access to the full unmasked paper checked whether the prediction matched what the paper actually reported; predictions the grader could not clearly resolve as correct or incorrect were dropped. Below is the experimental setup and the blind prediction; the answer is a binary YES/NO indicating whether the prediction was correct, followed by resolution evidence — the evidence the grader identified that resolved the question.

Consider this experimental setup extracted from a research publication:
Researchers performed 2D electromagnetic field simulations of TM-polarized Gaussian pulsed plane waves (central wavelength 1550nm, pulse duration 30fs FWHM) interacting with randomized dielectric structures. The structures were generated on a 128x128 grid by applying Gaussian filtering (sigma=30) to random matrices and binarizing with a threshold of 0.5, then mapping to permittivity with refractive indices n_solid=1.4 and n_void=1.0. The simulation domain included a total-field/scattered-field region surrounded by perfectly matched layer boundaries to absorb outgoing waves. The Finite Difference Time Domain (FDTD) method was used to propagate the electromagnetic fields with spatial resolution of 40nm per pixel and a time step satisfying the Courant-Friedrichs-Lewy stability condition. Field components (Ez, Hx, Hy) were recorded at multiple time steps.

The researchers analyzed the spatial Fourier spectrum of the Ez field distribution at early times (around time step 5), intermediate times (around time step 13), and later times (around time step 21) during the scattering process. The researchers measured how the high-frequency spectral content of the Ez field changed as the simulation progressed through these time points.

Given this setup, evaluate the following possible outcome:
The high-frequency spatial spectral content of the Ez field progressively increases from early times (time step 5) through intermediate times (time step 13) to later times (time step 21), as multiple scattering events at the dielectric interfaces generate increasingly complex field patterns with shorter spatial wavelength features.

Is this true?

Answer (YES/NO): YES